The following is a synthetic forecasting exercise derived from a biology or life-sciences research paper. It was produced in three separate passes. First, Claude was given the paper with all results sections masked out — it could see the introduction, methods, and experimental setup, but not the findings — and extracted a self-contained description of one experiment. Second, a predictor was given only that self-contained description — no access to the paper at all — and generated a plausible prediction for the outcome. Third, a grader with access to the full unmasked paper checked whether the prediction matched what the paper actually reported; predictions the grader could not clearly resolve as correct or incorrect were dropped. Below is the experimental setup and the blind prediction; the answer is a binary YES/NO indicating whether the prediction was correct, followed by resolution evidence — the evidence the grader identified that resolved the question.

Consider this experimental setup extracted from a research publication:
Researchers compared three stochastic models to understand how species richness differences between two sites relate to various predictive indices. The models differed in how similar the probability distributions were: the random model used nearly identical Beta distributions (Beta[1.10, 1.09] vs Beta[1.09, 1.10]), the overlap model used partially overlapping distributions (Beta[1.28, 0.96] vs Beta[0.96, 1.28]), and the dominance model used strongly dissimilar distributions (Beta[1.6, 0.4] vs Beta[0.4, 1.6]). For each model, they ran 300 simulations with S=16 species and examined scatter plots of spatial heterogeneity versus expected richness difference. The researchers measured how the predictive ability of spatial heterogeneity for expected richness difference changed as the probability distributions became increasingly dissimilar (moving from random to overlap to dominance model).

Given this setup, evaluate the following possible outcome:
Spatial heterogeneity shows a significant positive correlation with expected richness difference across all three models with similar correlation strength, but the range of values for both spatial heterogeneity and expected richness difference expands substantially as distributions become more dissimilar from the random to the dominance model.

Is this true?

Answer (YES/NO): NO